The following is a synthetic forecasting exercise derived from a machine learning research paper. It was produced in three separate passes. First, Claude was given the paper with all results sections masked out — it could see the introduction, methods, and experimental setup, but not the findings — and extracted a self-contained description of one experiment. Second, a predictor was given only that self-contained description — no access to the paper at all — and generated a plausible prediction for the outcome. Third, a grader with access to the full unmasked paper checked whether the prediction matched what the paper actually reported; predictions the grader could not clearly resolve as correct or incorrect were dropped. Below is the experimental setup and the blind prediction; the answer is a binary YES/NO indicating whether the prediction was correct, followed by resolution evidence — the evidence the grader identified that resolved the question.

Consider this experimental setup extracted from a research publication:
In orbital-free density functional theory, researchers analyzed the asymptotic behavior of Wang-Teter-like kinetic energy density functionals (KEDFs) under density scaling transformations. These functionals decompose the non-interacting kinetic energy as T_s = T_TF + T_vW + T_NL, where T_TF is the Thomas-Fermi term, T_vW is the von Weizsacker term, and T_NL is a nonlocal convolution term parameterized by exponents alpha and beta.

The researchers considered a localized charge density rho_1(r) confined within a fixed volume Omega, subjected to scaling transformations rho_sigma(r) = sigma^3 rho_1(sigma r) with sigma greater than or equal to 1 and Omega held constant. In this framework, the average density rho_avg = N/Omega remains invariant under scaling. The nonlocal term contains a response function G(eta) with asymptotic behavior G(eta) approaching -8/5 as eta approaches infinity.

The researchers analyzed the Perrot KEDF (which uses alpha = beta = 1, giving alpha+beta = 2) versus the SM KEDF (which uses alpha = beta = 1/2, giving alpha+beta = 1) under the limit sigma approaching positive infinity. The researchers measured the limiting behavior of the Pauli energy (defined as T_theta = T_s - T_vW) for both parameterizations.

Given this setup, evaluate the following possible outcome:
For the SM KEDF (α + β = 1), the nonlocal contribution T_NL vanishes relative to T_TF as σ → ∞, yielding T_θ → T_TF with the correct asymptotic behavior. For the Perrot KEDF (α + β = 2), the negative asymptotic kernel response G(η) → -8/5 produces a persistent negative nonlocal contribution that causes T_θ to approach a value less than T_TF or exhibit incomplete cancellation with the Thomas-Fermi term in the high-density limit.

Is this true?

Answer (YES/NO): YES